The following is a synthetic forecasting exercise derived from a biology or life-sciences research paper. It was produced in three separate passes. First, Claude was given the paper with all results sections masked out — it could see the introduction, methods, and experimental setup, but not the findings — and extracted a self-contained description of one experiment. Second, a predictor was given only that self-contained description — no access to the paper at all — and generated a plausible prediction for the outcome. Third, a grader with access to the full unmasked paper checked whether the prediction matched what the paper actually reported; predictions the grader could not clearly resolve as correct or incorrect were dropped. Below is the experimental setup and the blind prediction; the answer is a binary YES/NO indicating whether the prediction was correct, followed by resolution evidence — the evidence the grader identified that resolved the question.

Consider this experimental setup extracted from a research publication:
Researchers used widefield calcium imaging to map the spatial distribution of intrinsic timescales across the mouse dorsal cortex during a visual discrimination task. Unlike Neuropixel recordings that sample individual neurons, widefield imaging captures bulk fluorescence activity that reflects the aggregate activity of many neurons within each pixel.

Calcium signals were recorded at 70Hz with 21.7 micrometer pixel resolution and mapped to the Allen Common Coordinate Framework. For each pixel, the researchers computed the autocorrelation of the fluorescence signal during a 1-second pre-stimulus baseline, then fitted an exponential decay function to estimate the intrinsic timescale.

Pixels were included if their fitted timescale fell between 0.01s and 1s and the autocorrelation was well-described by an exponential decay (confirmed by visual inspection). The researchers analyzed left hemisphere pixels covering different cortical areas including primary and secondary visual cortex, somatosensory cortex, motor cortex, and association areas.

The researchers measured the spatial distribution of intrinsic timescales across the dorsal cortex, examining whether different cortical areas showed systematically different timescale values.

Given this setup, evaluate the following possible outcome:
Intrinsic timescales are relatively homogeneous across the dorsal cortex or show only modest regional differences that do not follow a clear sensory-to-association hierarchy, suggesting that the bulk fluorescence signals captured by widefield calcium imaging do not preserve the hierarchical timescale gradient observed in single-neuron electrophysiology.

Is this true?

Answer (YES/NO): NO